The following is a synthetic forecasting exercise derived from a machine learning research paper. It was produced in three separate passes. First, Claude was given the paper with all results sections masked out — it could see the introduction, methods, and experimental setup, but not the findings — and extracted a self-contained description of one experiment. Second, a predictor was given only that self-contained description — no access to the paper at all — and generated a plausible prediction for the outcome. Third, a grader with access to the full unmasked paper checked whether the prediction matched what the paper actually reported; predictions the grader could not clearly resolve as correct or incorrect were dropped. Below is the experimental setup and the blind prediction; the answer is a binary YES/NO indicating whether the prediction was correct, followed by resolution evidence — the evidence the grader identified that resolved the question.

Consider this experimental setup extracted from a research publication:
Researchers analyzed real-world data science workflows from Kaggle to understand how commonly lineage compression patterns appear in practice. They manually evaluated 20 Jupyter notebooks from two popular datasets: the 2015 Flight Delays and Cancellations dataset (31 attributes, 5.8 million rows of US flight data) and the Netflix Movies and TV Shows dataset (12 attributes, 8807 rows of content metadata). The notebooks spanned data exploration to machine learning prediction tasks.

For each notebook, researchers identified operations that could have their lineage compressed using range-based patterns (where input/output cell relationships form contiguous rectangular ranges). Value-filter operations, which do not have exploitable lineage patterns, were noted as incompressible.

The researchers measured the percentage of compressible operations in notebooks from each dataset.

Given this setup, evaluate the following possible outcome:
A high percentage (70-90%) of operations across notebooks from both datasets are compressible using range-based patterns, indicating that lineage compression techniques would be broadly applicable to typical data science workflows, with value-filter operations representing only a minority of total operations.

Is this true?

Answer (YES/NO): NO